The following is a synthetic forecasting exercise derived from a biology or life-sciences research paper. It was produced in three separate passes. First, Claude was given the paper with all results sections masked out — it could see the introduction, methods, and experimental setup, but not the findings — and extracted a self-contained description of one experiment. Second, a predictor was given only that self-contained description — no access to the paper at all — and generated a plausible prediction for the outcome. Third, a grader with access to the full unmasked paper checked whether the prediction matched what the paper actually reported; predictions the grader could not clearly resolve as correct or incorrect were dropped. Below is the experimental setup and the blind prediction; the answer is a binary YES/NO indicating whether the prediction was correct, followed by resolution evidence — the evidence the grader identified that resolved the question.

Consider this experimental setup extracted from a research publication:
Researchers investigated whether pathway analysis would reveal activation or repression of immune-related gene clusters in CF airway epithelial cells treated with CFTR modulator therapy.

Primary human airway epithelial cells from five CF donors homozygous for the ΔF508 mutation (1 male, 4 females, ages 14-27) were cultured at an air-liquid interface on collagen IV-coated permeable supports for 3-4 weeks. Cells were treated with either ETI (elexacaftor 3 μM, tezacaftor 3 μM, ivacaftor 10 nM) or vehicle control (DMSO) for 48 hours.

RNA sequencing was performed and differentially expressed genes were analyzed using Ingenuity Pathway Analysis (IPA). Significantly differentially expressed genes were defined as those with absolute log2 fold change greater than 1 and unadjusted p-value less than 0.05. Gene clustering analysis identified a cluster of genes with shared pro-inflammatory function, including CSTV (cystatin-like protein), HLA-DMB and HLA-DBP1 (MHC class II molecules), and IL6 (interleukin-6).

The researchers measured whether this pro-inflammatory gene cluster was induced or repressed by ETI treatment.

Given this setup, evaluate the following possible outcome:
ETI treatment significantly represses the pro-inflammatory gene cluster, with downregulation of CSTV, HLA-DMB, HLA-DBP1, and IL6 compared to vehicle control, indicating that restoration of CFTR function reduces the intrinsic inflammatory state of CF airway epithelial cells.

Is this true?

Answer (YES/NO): YES